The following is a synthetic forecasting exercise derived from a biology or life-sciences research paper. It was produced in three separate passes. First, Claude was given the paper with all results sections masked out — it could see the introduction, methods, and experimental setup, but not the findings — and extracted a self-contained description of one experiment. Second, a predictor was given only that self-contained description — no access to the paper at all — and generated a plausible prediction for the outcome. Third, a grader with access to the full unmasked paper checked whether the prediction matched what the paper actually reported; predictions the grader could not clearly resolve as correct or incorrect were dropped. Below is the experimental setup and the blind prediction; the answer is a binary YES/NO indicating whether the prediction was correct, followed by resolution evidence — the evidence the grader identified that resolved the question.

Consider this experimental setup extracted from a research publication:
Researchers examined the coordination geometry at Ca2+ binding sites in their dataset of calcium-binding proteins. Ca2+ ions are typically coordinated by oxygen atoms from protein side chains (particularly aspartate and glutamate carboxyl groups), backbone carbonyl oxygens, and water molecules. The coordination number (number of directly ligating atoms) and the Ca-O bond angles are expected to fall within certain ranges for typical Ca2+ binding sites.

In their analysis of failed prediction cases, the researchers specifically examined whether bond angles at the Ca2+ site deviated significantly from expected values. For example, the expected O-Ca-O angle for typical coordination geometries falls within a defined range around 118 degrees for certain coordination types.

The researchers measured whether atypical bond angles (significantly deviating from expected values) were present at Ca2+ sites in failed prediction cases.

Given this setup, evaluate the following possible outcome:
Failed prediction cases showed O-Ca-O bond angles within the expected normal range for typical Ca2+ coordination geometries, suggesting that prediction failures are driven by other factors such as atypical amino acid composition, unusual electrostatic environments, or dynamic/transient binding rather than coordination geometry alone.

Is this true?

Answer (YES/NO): NO